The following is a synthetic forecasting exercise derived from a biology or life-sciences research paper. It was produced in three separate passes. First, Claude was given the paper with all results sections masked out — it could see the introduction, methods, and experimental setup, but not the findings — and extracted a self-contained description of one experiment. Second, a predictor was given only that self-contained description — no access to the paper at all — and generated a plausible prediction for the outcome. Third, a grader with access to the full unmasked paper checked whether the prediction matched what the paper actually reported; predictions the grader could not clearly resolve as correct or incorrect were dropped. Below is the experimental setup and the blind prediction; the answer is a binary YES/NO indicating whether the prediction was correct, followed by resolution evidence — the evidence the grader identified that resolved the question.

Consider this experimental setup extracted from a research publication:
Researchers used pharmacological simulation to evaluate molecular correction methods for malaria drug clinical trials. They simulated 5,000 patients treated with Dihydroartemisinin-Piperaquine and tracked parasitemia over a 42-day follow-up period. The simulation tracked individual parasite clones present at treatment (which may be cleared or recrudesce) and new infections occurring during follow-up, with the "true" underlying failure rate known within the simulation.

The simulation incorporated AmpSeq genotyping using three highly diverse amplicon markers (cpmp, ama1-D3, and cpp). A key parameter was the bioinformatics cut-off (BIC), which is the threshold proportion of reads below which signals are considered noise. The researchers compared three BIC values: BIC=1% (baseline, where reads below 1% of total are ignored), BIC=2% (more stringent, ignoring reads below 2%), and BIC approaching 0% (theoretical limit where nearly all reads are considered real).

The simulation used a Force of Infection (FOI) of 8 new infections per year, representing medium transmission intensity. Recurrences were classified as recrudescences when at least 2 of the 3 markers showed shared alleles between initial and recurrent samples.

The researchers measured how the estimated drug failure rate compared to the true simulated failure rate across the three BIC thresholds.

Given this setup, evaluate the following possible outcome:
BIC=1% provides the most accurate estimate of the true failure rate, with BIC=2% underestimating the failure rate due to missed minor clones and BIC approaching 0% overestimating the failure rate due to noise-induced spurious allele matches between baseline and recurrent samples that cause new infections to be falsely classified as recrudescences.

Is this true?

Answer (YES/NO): NO